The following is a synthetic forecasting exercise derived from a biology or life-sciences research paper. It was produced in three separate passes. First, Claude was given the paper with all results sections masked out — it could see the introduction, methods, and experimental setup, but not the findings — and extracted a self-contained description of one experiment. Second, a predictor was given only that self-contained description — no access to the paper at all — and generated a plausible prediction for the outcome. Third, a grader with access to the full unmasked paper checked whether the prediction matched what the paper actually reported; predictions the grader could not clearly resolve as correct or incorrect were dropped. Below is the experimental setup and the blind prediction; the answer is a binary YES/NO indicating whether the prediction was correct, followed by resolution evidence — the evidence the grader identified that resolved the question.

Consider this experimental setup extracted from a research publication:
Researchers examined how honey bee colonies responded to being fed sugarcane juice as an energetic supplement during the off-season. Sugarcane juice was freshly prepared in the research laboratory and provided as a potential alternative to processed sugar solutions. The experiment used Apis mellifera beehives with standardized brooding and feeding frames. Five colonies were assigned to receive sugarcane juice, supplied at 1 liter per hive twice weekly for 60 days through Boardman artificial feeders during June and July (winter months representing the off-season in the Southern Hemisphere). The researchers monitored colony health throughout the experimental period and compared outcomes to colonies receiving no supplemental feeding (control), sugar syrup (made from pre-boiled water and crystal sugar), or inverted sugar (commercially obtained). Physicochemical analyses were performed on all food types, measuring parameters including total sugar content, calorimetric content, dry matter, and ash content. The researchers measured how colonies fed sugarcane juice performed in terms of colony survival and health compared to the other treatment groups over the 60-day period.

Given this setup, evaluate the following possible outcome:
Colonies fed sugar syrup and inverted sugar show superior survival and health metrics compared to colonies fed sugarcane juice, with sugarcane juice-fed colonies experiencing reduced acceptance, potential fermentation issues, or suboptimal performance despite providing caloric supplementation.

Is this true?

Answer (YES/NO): YES